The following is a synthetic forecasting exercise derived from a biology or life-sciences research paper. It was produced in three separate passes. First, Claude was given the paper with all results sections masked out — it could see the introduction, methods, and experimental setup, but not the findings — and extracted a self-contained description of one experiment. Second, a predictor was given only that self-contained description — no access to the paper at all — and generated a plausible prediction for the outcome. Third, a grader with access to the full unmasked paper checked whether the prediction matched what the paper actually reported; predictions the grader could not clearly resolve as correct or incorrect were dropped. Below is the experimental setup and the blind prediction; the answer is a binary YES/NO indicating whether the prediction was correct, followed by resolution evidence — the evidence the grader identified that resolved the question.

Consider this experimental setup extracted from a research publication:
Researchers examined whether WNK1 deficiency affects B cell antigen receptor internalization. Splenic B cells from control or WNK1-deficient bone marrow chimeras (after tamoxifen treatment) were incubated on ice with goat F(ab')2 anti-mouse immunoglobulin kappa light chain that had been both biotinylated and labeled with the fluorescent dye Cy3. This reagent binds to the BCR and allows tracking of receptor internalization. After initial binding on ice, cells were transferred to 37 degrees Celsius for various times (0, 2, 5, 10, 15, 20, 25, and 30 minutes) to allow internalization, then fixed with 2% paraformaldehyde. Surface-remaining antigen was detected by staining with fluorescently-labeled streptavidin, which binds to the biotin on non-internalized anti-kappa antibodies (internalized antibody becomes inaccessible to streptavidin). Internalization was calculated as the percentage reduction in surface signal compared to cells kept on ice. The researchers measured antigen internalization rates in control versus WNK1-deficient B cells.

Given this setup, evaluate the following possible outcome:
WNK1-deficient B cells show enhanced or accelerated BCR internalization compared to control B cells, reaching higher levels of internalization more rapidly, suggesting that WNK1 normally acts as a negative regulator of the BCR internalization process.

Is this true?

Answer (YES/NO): NO